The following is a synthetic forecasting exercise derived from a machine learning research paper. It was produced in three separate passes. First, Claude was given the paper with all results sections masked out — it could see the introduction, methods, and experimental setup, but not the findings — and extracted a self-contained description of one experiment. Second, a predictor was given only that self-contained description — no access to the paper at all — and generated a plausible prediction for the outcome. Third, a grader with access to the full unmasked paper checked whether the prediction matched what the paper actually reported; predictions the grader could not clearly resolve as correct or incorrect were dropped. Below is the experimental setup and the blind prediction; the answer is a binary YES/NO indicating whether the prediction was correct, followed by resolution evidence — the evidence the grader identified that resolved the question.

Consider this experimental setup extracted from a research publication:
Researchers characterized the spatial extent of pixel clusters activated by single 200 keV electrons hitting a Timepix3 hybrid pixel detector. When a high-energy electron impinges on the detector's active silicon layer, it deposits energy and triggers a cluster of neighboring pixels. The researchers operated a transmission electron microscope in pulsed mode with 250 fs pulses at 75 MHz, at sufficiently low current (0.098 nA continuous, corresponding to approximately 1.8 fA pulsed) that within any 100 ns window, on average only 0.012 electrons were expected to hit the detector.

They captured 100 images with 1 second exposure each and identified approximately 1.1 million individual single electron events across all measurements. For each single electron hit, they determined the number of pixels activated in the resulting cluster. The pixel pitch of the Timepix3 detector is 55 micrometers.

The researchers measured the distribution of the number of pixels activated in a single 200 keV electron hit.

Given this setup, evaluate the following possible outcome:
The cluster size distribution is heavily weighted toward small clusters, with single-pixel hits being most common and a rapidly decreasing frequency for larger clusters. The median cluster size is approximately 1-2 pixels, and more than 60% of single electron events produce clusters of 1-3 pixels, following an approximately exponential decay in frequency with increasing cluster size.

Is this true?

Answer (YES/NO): NO